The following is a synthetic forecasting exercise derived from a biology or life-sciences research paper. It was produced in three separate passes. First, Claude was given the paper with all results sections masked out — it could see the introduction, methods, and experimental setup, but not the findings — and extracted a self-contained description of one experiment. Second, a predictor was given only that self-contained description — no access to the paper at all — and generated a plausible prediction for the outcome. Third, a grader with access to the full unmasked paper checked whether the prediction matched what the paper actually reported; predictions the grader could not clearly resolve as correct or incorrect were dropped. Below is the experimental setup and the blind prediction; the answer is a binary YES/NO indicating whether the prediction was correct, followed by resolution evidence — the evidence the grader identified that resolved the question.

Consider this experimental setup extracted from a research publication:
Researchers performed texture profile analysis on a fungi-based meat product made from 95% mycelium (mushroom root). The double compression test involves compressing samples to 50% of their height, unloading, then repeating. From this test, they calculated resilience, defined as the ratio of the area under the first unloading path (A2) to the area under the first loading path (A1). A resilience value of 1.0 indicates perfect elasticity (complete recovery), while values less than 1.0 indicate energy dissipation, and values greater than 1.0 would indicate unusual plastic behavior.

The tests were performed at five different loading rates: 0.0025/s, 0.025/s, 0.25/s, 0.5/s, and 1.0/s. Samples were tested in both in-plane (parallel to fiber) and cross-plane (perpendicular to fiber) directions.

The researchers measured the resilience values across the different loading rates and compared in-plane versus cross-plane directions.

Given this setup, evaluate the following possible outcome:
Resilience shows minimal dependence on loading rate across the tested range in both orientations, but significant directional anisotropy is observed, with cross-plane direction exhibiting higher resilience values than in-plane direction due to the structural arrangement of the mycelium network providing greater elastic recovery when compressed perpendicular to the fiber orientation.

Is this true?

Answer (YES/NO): NO